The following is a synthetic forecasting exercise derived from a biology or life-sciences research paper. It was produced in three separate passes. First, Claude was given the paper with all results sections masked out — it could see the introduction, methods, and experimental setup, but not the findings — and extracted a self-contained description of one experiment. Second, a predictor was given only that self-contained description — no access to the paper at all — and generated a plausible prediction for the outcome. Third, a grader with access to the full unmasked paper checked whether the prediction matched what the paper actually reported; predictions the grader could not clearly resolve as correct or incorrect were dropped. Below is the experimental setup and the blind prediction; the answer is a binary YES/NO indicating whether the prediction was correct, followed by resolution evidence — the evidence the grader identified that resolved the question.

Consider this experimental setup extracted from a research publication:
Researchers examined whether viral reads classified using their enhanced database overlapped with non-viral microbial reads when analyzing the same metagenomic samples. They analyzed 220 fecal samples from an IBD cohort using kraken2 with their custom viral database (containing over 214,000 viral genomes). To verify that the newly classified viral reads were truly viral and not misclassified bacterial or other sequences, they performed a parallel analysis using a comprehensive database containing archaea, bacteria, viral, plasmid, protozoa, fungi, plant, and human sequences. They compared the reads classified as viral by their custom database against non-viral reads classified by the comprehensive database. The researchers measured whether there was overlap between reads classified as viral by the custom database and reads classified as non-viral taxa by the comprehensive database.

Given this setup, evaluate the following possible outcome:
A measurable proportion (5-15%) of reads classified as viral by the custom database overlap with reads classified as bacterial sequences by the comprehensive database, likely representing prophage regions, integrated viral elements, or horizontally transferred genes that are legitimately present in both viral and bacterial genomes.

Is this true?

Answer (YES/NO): NO